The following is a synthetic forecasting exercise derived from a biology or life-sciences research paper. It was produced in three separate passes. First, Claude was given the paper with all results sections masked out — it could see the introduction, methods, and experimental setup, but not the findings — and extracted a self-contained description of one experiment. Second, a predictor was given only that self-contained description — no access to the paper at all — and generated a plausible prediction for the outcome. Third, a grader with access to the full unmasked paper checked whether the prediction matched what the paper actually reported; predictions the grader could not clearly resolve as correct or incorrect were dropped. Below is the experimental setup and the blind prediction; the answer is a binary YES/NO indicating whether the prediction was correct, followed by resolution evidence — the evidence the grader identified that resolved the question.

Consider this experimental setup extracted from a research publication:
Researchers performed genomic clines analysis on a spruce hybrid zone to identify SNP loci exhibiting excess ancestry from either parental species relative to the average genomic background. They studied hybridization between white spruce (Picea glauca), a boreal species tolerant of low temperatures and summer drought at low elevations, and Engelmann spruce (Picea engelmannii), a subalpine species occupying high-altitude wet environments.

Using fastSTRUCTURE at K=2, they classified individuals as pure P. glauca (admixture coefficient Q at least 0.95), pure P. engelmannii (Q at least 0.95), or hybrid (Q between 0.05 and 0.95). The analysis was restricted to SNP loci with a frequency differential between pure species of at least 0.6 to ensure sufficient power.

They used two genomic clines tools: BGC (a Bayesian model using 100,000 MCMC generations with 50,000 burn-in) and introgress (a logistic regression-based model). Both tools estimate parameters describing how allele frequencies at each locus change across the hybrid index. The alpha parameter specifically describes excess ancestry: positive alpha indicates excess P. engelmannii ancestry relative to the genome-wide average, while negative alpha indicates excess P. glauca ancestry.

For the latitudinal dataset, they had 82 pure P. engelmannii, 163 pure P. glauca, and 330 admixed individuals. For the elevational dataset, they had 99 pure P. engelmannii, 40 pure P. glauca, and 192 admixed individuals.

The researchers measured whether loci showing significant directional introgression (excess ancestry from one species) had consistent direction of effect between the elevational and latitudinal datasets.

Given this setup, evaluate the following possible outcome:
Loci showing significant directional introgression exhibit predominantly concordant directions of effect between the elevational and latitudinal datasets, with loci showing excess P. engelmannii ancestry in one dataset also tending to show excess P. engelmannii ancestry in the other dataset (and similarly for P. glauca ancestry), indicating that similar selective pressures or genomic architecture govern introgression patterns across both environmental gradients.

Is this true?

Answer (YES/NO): YES